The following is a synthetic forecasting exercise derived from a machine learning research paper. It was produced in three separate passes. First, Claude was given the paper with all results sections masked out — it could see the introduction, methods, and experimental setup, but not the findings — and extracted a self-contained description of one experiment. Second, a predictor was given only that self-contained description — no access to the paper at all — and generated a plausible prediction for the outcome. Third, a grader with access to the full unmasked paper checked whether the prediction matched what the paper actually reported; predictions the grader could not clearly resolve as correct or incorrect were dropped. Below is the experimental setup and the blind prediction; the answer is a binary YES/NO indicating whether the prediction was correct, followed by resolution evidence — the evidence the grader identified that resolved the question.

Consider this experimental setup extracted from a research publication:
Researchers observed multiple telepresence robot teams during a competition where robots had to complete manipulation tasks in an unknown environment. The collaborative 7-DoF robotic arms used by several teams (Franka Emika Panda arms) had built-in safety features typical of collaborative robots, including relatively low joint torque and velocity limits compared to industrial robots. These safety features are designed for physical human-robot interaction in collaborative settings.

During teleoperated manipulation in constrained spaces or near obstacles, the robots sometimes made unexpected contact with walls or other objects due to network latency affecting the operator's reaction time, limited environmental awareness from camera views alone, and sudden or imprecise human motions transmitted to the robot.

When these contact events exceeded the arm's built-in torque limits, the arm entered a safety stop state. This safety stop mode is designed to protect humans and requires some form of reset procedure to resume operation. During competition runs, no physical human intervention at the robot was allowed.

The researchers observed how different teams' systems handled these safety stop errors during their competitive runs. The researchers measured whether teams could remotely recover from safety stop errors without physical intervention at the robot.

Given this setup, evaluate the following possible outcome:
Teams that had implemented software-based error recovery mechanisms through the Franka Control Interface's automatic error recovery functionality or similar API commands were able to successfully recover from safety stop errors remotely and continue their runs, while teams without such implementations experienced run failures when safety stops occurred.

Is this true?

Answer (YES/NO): NO